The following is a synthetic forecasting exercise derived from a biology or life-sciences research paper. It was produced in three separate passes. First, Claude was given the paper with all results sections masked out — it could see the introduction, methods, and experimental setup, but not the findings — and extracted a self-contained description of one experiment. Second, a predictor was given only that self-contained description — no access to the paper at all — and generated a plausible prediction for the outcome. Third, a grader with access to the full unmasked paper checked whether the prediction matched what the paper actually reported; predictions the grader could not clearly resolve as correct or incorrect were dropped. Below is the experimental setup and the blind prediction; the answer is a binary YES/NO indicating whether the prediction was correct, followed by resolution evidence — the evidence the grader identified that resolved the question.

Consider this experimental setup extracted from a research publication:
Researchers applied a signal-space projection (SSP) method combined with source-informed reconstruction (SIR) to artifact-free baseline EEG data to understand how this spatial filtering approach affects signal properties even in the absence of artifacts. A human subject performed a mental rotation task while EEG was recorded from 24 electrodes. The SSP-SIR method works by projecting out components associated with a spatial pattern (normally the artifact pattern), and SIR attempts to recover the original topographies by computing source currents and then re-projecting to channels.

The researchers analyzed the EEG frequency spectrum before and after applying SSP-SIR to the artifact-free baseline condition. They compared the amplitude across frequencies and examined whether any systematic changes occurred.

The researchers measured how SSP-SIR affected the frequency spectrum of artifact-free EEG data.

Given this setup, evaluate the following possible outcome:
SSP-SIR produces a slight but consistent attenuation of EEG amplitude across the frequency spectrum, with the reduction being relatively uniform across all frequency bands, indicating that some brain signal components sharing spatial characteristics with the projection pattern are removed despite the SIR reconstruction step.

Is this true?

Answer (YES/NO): YES